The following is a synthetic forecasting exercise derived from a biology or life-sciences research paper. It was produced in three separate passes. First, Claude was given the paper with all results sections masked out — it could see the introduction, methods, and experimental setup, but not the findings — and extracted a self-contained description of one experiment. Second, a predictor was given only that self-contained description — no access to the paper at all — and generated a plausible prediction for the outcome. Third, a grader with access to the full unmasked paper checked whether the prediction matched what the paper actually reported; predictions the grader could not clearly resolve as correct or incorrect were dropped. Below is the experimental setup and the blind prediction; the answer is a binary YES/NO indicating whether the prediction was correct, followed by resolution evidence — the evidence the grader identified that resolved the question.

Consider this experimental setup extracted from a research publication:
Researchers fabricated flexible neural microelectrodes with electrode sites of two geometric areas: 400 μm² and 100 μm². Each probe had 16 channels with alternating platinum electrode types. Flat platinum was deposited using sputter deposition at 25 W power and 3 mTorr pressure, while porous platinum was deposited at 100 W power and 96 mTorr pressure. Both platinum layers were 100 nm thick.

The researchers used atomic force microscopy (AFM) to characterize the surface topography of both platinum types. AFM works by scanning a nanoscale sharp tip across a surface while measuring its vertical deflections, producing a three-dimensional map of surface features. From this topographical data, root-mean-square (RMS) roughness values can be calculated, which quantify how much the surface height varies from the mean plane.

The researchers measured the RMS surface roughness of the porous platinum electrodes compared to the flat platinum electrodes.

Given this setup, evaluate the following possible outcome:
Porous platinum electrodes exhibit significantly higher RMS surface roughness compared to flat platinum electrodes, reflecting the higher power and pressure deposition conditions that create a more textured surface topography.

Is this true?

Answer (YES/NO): YES